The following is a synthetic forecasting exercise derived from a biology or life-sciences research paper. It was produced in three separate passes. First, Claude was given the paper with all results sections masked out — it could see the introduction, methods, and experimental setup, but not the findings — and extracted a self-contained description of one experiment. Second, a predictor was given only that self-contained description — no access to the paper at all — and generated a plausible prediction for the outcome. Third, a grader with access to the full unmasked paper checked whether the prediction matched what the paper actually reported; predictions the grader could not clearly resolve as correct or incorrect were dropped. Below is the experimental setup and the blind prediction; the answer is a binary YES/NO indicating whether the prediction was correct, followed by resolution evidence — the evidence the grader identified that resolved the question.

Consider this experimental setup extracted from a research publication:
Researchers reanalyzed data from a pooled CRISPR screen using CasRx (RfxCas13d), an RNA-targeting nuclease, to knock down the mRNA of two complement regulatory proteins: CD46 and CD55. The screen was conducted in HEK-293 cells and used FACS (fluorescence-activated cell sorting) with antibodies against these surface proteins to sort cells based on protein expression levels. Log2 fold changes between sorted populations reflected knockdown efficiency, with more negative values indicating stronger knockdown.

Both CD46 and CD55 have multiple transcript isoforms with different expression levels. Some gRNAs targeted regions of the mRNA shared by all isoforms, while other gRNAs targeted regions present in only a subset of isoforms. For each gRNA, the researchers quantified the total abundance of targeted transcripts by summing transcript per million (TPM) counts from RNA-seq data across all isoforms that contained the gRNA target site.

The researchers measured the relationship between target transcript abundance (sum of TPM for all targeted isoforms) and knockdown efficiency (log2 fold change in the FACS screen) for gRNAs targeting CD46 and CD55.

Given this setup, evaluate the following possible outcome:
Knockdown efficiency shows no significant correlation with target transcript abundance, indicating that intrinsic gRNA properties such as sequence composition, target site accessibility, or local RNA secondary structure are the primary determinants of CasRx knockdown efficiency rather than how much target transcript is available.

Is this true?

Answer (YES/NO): NO